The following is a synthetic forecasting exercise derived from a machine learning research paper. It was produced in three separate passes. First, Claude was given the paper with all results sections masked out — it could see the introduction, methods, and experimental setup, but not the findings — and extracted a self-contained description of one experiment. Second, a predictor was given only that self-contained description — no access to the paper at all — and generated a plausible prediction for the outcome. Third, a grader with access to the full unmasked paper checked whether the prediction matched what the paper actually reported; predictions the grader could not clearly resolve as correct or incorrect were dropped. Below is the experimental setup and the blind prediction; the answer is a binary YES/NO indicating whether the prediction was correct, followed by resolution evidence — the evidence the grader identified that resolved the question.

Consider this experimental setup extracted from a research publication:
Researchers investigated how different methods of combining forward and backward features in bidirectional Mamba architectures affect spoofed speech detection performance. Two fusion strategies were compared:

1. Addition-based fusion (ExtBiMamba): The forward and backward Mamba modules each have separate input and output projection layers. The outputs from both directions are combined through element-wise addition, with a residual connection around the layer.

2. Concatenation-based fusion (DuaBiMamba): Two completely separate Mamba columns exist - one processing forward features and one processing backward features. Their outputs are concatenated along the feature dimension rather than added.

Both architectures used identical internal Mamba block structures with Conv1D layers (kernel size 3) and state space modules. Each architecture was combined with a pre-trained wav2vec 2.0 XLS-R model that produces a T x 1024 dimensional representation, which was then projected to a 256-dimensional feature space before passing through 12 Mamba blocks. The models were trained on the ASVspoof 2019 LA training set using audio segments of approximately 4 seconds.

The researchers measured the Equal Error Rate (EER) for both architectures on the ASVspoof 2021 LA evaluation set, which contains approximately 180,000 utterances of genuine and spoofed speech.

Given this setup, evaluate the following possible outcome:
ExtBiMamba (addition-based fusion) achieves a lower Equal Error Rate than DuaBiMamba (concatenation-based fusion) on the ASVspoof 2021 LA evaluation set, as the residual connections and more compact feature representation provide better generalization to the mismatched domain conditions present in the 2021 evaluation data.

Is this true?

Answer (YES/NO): NO